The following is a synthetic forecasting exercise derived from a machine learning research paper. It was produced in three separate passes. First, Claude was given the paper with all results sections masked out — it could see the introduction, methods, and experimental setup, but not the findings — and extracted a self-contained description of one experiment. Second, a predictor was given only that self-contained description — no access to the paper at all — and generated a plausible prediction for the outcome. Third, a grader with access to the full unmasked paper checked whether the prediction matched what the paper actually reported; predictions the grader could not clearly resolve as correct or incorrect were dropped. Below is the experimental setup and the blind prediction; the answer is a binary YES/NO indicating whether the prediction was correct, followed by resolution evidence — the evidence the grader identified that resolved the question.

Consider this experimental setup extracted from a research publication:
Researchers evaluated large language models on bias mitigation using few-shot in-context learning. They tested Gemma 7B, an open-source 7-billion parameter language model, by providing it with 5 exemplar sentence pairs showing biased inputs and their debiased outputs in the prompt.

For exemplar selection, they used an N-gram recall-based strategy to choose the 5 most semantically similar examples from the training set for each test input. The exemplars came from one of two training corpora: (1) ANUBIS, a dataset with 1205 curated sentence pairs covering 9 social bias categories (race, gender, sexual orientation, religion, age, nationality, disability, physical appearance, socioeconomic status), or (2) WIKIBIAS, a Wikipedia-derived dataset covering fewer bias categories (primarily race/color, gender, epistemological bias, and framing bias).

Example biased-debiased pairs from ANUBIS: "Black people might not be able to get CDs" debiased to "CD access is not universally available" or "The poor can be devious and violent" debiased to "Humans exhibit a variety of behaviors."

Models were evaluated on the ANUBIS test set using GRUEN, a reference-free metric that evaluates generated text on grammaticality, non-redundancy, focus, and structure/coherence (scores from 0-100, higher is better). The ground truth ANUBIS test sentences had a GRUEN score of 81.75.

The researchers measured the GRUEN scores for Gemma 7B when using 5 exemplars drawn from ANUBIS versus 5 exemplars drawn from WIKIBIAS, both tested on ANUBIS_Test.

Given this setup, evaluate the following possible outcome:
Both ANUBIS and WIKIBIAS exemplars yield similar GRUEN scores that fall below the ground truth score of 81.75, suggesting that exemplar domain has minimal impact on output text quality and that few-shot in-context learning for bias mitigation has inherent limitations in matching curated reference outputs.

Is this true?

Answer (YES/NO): YES